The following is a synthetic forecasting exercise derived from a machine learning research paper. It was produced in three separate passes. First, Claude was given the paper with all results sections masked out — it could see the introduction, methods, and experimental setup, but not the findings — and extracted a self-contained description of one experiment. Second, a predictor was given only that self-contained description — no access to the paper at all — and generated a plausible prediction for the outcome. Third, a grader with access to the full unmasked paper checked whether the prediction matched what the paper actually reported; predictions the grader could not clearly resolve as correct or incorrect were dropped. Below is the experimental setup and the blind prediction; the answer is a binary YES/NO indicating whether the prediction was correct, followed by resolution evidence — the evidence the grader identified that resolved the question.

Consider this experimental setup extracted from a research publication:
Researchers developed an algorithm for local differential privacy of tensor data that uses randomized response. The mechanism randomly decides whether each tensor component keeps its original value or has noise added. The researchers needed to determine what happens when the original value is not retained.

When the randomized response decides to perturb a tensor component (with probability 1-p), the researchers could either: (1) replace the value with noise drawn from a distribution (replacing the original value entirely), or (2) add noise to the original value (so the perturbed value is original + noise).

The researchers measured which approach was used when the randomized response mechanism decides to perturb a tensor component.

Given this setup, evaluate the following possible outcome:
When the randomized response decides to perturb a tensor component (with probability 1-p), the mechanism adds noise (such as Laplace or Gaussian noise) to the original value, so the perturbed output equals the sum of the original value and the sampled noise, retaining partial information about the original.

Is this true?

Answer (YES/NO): YES